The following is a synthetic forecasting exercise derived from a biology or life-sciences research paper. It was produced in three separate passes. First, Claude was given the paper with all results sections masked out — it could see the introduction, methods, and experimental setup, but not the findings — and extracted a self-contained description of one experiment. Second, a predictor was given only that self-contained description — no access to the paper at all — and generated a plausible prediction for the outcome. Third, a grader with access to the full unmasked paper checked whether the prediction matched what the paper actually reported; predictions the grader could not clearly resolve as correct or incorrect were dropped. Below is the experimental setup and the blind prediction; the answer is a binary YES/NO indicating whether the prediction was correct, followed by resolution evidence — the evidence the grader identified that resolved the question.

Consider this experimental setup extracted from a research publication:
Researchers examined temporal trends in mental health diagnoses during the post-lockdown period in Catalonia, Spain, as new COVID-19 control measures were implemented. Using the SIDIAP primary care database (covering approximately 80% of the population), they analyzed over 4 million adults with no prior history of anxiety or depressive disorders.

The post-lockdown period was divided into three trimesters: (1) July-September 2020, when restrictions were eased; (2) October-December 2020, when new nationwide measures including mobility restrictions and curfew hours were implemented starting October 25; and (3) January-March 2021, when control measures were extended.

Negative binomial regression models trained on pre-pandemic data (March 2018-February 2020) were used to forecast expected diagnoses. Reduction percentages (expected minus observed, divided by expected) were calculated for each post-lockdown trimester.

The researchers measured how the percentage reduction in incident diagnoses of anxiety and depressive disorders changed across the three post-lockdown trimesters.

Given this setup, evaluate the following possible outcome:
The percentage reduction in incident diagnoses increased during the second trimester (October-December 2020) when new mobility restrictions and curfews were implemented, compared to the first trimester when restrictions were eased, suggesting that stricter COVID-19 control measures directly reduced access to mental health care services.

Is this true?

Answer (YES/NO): NO